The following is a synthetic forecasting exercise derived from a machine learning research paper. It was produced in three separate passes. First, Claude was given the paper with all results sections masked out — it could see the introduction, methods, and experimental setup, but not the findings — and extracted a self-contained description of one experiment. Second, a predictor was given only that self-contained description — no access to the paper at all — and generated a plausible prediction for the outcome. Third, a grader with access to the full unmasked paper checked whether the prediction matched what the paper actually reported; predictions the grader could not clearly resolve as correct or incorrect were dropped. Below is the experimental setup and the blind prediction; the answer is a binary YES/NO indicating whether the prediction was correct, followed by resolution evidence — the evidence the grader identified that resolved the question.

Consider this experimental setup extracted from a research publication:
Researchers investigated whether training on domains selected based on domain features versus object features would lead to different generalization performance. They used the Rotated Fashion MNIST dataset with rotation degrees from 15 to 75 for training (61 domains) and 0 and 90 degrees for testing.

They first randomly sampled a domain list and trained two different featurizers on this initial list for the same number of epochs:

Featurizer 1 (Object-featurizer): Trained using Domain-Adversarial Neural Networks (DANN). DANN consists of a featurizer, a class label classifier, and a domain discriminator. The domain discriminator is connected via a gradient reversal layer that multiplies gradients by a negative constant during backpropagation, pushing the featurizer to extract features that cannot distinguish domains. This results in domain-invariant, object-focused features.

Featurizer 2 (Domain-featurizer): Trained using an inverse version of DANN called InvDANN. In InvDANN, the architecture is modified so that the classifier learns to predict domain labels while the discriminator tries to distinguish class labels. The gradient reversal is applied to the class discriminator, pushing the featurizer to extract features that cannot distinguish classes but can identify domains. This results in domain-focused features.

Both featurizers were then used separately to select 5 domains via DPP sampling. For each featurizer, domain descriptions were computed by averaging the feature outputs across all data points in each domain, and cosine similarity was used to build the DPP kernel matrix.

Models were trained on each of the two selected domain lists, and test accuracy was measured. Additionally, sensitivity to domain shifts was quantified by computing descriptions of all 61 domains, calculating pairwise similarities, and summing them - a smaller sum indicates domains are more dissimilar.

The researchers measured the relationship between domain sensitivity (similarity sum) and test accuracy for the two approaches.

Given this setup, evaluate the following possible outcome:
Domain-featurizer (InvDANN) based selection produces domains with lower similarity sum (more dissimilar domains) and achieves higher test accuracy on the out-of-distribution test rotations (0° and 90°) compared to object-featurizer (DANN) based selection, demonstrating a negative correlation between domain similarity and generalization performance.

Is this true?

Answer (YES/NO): NO